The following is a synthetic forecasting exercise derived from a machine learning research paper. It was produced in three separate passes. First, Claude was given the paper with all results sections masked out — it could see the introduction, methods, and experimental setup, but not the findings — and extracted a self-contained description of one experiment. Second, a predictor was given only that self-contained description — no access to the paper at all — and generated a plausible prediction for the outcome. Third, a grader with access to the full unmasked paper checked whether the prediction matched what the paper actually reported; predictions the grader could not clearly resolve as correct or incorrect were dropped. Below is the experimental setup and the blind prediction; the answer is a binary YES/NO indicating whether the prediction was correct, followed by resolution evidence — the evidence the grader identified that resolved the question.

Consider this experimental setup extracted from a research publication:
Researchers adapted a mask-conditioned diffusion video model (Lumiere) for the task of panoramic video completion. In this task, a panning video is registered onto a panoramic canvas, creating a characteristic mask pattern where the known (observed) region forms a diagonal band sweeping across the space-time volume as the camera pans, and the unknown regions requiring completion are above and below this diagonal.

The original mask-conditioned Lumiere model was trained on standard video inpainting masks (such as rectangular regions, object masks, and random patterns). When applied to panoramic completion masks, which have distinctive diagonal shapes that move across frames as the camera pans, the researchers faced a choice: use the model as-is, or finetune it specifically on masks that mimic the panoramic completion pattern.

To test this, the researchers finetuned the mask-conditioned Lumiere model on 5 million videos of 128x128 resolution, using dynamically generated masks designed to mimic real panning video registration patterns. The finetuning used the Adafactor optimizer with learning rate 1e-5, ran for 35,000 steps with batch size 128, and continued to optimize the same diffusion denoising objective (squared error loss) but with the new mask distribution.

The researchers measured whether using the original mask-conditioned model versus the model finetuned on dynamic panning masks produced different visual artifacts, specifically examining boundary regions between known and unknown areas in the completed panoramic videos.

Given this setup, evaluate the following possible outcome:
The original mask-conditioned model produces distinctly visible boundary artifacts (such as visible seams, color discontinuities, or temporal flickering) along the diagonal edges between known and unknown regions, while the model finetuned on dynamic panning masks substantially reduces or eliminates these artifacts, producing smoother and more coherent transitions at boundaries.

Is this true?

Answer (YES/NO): YES